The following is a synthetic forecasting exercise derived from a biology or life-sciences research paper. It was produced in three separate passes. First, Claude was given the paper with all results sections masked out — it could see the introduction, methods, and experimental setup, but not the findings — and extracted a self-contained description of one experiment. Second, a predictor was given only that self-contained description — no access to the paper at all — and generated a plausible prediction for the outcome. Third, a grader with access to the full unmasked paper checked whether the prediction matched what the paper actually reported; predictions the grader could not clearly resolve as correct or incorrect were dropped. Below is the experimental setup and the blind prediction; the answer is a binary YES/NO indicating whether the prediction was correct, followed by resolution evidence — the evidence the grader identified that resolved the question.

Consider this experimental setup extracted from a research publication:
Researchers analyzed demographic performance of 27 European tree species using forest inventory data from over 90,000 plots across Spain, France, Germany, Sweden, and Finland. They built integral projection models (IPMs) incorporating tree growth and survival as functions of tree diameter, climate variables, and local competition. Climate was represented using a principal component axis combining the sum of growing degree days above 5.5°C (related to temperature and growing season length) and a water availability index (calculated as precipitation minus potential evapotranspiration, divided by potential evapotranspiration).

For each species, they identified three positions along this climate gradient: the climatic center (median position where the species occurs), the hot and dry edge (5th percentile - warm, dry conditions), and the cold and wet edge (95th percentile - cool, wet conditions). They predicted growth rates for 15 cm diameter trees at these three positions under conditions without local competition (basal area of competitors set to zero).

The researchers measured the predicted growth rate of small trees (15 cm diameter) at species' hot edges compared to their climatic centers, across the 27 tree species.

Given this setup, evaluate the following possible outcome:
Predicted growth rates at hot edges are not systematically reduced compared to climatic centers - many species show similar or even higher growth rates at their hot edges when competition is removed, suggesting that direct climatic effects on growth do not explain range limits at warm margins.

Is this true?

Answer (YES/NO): YES